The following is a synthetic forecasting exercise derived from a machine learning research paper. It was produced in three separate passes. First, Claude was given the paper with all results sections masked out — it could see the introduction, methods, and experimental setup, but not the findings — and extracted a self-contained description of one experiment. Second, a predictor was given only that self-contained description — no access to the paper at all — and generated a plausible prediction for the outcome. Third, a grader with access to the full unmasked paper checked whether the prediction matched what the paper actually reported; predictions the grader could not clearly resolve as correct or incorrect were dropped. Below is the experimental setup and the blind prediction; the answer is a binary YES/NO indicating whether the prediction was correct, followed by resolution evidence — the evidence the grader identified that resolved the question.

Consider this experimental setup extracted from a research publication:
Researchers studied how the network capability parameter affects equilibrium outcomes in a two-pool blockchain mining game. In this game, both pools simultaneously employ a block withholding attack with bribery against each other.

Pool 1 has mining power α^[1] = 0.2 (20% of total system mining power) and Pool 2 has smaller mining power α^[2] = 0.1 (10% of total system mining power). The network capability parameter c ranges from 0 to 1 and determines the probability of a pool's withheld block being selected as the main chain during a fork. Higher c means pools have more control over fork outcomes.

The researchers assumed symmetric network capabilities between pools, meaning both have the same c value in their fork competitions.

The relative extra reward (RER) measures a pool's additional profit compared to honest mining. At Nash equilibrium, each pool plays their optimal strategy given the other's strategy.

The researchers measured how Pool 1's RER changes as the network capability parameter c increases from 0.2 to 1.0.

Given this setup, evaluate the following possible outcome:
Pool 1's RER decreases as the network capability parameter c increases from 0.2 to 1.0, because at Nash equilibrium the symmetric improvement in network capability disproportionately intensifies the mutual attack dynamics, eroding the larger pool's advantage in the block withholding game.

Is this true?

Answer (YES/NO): NO